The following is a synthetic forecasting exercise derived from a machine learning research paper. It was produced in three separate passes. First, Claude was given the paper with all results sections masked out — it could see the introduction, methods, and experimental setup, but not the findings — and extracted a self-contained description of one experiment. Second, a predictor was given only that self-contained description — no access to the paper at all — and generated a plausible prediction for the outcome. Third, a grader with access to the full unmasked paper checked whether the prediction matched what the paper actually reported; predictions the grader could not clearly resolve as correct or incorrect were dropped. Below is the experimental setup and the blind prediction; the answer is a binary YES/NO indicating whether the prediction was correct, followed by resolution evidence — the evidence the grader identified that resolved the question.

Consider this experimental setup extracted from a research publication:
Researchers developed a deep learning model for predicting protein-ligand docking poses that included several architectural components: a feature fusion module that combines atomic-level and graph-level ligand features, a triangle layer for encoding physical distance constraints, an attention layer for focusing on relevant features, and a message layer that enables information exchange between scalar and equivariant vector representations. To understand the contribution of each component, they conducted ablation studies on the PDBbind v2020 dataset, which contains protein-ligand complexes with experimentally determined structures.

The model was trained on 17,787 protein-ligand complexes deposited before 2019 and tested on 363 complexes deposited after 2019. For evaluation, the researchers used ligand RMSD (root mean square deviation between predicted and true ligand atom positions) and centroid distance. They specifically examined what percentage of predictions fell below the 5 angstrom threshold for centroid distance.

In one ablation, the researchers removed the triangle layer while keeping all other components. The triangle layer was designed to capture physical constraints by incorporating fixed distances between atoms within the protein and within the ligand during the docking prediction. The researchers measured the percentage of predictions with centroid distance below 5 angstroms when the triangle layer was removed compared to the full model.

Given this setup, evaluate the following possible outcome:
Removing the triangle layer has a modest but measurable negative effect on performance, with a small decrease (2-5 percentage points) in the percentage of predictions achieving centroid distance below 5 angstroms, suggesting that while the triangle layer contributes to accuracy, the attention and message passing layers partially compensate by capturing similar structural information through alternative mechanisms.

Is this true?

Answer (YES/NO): NO